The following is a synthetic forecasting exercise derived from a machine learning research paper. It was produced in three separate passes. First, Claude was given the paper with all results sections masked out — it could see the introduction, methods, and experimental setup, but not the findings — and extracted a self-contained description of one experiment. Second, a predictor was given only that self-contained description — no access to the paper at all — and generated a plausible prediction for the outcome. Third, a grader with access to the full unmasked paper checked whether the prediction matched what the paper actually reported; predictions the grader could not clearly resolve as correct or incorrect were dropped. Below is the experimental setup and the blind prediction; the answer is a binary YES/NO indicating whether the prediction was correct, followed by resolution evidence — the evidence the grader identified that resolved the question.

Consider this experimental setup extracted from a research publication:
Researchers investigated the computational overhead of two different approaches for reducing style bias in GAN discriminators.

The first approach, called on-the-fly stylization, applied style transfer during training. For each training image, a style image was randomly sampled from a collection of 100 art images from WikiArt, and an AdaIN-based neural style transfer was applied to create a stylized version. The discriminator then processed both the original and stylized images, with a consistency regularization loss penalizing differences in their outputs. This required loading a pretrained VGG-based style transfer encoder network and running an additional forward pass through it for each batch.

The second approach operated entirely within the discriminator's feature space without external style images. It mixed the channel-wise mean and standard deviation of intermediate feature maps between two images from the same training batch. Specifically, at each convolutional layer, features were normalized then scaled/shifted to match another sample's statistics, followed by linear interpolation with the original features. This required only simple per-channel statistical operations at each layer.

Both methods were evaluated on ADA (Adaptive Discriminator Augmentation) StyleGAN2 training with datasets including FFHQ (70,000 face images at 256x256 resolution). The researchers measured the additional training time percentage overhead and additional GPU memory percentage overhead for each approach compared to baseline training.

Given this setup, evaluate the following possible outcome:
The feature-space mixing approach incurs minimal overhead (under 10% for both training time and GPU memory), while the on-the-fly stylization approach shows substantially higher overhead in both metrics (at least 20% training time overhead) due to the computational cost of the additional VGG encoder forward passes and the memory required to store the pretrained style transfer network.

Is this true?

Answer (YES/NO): NO